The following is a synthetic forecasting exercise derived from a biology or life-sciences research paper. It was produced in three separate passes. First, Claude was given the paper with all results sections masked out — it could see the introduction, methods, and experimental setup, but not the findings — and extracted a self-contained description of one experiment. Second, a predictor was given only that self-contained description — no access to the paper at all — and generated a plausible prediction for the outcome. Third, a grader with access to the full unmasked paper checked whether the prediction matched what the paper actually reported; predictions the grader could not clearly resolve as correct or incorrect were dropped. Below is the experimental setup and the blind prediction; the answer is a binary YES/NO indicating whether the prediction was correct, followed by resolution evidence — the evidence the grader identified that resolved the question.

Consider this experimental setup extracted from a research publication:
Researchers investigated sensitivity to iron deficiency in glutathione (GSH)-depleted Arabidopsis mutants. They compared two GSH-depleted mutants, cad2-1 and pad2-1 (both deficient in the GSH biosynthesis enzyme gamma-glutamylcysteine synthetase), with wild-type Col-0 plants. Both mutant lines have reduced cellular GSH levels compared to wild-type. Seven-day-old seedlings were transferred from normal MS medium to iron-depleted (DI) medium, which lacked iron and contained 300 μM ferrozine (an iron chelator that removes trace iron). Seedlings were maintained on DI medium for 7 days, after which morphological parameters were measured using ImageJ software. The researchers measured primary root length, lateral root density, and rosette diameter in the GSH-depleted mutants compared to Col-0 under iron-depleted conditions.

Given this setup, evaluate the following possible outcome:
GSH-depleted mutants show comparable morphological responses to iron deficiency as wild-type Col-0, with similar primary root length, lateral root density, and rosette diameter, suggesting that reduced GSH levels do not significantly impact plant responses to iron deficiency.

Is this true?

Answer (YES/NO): NO